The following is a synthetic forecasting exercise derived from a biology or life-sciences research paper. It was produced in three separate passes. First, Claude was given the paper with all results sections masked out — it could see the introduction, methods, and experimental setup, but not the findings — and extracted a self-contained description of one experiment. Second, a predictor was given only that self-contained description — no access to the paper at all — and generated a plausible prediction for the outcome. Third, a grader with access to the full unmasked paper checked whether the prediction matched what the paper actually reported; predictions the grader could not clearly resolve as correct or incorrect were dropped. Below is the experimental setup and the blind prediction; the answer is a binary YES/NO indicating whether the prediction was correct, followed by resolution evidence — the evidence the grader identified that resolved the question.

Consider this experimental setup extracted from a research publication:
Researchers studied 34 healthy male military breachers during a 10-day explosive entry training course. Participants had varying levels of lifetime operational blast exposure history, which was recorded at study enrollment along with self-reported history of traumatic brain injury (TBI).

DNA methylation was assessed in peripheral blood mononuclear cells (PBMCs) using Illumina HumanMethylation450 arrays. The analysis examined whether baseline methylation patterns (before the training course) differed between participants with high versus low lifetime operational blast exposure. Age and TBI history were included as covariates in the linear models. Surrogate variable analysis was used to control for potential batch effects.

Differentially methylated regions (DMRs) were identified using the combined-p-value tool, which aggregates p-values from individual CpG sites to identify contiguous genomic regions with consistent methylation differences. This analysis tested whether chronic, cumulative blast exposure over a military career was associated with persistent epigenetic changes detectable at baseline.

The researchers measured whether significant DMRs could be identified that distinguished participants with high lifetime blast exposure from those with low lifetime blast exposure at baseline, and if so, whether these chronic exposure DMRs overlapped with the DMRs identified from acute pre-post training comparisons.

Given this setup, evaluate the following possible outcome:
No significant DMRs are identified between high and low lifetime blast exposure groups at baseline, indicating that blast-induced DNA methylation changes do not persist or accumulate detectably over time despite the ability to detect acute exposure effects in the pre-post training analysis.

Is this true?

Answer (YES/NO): NO